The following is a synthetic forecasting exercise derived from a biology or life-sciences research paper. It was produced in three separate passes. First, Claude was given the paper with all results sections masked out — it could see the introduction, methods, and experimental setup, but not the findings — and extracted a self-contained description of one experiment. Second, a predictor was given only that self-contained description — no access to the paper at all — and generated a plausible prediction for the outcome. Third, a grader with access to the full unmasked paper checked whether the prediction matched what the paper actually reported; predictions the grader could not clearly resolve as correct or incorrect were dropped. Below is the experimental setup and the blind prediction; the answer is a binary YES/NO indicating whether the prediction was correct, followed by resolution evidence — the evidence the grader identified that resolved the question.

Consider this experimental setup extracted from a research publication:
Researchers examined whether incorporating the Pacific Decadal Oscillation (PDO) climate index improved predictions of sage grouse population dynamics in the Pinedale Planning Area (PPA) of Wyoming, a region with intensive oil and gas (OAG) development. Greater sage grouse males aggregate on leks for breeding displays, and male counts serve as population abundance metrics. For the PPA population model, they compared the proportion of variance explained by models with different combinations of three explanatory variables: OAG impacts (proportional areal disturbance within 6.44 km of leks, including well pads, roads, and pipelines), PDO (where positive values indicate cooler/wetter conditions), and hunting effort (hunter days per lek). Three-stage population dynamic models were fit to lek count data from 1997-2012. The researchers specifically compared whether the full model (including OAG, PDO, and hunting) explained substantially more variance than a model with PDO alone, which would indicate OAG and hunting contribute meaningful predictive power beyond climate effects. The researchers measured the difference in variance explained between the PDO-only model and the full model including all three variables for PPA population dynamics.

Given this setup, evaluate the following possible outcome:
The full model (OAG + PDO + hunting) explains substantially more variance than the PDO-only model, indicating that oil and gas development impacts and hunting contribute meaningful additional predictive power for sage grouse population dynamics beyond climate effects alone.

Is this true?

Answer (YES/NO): NO